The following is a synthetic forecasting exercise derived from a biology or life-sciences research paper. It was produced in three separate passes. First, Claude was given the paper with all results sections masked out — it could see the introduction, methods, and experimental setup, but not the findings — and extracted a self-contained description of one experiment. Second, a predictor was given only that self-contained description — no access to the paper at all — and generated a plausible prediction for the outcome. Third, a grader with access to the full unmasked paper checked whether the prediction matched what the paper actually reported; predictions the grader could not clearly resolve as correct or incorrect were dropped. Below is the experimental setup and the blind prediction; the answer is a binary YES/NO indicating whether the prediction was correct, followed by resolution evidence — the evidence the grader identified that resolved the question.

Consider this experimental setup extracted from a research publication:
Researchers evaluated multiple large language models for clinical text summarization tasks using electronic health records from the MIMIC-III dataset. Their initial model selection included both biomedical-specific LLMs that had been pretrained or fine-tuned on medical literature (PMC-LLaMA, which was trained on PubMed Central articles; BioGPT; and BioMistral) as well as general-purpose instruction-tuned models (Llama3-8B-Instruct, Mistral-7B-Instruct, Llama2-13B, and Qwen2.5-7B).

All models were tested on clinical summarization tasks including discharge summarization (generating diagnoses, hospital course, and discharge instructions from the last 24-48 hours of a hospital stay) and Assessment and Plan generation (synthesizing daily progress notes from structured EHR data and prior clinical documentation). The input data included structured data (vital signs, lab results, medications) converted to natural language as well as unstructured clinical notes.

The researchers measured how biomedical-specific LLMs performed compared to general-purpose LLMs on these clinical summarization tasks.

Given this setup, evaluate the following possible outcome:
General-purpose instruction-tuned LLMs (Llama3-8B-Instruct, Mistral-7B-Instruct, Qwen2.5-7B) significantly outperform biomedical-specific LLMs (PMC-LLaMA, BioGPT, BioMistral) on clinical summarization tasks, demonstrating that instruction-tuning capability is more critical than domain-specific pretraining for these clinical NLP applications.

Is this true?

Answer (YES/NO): NO